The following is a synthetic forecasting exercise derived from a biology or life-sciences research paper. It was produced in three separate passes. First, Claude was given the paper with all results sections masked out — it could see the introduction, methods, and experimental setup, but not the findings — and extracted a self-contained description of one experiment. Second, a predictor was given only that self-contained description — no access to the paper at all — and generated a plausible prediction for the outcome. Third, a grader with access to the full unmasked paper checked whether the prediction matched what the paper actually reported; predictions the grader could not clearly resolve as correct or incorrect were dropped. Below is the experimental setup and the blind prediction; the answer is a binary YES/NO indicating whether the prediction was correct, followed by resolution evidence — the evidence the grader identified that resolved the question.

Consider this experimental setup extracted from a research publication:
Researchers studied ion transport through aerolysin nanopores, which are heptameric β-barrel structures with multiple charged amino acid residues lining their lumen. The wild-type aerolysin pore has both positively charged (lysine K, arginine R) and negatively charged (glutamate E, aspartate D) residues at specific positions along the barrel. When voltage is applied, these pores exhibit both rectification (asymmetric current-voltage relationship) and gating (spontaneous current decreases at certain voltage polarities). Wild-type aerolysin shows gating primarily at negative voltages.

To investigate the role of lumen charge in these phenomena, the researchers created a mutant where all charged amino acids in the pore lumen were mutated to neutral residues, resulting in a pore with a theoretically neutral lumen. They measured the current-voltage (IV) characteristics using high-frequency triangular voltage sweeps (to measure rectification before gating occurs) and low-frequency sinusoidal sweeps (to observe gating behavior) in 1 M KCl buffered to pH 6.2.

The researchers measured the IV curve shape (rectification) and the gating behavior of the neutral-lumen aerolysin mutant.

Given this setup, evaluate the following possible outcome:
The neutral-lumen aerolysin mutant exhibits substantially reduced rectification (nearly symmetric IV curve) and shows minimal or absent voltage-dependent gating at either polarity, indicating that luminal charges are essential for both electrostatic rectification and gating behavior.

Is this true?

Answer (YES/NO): NO